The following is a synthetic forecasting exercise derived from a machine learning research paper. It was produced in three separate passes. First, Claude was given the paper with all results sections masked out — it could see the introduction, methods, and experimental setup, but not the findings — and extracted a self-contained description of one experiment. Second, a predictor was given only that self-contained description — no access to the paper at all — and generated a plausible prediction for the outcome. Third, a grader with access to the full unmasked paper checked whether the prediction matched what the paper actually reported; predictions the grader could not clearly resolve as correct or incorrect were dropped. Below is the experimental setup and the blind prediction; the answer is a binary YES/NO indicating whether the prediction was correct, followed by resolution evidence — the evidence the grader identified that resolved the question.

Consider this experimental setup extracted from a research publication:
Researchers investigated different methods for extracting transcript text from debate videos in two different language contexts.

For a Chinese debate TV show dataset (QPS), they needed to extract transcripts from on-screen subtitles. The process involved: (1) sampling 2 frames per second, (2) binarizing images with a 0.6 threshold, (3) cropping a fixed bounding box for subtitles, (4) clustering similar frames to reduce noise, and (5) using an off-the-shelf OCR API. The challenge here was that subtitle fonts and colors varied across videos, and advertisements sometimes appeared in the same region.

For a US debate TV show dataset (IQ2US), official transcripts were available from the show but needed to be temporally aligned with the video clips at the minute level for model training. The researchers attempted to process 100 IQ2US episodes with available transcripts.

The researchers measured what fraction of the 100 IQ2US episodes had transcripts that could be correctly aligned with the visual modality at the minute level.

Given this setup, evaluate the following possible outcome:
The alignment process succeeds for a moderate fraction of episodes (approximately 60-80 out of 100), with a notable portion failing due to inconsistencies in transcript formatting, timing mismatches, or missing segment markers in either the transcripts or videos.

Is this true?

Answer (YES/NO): NO